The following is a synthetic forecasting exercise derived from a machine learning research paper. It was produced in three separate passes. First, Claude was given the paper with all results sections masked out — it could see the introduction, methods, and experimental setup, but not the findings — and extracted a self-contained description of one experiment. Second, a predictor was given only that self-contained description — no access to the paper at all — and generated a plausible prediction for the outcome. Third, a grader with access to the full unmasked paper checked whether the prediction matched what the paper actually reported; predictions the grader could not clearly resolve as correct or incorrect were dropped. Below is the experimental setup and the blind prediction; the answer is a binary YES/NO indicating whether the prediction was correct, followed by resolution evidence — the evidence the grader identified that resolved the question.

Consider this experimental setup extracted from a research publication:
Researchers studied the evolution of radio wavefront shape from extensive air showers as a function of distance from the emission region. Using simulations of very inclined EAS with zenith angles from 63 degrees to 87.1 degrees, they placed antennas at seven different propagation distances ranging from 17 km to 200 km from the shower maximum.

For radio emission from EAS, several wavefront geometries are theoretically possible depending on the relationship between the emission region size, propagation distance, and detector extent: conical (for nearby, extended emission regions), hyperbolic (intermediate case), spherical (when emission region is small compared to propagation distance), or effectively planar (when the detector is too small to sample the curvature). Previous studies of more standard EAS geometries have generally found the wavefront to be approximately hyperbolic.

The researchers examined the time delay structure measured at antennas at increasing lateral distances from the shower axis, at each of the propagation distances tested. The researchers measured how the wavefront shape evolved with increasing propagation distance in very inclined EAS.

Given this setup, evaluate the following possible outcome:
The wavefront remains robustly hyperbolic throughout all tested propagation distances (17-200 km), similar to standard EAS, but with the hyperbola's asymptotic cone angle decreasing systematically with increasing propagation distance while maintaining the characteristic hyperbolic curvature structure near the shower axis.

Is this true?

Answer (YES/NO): NO